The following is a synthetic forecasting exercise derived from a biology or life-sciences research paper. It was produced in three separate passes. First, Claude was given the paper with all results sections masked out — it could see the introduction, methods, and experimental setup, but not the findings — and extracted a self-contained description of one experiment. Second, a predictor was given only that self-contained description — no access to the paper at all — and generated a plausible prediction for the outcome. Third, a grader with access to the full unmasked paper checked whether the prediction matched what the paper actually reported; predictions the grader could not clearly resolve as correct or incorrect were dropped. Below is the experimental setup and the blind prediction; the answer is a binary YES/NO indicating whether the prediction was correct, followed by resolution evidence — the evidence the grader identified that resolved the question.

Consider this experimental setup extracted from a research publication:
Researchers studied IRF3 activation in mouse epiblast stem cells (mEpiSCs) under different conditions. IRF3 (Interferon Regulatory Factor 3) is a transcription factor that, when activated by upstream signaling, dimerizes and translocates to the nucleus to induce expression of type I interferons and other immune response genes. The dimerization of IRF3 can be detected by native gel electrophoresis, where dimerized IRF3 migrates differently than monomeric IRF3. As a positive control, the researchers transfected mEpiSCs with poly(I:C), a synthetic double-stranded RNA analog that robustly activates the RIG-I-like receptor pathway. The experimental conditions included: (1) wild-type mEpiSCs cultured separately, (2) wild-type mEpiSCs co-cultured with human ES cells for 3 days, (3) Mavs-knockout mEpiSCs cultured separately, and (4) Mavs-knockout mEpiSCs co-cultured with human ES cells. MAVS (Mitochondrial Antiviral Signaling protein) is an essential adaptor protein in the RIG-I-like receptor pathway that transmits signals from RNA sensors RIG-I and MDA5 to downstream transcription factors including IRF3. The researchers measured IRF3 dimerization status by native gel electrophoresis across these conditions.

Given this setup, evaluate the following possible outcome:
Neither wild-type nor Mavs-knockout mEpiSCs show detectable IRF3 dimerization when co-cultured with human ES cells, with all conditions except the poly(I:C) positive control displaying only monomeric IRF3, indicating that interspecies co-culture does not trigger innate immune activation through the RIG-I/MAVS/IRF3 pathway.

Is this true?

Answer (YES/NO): NO